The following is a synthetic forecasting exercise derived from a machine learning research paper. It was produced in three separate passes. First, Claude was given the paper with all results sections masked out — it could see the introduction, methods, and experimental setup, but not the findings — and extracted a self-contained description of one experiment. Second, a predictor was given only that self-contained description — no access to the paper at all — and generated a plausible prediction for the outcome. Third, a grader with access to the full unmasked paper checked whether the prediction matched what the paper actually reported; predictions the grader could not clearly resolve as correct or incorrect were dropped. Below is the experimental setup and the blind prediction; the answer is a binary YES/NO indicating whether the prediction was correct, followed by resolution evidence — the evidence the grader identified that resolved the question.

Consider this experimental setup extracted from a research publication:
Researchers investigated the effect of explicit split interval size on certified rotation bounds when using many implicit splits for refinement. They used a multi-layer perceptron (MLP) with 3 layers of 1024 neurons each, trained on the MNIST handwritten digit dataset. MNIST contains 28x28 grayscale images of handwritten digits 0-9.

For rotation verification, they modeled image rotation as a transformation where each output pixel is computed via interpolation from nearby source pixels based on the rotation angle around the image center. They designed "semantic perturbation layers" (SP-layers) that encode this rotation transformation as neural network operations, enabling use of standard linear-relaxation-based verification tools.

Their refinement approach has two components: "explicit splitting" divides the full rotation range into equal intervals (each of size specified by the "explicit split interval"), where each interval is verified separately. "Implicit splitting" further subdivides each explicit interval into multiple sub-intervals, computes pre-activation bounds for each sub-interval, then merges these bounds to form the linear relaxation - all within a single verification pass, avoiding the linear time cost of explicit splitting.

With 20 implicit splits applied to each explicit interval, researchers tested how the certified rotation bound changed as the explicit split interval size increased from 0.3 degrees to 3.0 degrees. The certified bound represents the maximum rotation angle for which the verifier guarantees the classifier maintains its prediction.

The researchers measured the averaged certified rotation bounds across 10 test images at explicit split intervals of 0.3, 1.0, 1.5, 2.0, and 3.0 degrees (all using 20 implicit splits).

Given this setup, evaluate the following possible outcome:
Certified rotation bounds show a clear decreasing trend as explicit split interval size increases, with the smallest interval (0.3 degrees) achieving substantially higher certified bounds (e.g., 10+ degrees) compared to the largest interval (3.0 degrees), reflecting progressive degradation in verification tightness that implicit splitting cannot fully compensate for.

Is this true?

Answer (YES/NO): YES